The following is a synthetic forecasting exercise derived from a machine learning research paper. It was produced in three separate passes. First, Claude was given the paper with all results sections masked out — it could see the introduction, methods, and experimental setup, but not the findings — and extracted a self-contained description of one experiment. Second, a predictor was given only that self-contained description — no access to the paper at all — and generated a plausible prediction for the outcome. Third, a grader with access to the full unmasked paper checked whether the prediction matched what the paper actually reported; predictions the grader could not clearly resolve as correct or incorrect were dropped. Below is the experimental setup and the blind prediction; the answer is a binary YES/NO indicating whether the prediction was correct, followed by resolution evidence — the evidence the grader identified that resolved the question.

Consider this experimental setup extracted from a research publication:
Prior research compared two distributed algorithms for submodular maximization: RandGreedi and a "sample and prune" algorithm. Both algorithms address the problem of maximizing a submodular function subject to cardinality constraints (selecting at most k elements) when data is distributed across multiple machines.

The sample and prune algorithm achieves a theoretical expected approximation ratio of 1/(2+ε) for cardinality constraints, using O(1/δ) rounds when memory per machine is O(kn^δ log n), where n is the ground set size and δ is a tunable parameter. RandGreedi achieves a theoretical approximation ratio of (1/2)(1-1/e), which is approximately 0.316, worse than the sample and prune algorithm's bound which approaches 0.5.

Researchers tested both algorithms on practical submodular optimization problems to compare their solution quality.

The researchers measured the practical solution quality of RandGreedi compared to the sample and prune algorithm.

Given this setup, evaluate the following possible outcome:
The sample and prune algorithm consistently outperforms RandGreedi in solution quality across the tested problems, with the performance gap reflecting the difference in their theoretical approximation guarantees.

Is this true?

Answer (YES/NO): NO